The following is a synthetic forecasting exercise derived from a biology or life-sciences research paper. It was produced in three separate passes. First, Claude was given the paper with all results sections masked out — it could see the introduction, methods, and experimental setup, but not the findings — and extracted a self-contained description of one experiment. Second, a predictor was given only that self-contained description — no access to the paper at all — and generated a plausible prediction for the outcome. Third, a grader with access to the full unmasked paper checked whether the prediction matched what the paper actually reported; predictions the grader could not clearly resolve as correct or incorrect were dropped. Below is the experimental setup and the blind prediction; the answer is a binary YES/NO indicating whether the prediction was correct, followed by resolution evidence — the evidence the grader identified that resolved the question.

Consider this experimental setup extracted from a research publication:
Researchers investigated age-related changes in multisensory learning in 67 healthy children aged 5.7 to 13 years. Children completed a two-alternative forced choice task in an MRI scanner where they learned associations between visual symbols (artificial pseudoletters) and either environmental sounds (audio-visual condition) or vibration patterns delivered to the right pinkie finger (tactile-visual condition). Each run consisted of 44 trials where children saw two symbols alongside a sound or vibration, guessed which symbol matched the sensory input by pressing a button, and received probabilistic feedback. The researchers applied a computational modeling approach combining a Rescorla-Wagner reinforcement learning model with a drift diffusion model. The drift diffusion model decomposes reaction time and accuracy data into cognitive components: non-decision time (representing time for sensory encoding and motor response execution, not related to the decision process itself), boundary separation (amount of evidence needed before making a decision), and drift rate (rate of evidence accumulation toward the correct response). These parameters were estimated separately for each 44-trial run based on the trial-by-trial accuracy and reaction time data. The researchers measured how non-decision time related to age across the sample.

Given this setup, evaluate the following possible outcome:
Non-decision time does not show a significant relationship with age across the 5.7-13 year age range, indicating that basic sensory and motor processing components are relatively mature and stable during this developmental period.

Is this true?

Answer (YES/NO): NO